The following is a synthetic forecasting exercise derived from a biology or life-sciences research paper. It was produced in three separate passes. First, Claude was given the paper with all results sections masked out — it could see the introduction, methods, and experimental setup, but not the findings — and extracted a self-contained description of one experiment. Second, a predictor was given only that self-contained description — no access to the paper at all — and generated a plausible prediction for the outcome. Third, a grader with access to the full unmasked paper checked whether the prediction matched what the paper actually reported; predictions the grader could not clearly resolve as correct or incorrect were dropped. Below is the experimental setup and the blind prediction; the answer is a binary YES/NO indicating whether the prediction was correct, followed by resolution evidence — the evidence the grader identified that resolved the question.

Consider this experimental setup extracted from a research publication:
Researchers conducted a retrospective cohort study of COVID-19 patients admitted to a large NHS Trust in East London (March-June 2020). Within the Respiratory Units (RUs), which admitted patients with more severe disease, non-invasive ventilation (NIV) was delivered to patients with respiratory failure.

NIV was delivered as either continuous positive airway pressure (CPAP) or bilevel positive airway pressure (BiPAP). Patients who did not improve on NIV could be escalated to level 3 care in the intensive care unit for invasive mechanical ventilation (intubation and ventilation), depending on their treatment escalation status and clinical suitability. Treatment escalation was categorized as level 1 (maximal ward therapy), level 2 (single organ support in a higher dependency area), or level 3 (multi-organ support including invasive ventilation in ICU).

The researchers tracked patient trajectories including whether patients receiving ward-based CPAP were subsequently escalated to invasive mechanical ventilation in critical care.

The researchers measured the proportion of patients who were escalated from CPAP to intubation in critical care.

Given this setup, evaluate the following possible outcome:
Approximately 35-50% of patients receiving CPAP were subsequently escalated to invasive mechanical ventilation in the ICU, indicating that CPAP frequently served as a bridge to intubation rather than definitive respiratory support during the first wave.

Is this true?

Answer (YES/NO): NO